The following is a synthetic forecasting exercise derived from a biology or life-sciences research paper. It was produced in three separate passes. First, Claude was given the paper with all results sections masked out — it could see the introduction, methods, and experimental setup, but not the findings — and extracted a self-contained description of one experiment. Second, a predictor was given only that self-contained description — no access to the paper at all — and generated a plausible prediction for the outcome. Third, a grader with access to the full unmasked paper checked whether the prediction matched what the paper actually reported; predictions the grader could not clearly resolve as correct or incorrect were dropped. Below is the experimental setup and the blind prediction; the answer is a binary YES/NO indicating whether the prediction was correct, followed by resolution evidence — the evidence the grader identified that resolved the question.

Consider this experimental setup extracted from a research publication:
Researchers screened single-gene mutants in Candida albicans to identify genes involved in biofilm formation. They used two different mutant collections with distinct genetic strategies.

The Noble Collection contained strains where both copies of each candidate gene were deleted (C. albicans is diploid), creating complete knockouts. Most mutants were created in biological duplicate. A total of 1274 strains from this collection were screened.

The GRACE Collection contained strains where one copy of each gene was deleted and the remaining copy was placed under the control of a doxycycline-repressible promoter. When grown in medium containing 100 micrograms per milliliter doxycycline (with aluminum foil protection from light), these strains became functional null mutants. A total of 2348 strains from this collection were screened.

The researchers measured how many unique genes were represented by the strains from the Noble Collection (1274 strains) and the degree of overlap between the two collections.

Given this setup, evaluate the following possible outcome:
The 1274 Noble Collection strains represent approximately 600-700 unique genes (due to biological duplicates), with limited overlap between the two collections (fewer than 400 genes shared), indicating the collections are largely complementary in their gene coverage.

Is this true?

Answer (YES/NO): YES